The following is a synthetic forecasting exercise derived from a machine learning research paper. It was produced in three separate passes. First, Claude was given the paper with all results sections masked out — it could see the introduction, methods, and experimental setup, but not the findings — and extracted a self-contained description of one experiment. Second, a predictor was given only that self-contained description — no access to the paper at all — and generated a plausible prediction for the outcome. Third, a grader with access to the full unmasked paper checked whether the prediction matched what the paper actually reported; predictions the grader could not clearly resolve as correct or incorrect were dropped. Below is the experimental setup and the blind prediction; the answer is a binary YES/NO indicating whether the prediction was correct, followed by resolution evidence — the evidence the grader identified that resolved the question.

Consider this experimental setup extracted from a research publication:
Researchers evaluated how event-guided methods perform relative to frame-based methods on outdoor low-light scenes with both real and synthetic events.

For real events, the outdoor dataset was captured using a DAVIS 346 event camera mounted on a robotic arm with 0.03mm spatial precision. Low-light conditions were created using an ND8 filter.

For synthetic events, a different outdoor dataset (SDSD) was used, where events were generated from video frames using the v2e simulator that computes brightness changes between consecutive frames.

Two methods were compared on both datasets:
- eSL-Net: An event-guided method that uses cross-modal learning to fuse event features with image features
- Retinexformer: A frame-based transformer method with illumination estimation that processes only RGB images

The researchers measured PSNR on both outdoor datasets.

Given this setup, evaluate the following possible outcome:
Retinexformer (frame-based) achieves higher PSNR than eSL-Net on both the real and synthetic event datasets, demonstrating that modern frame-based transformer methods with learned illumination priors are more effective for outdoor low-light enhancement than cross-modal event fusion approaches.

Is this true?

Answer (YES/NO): YES